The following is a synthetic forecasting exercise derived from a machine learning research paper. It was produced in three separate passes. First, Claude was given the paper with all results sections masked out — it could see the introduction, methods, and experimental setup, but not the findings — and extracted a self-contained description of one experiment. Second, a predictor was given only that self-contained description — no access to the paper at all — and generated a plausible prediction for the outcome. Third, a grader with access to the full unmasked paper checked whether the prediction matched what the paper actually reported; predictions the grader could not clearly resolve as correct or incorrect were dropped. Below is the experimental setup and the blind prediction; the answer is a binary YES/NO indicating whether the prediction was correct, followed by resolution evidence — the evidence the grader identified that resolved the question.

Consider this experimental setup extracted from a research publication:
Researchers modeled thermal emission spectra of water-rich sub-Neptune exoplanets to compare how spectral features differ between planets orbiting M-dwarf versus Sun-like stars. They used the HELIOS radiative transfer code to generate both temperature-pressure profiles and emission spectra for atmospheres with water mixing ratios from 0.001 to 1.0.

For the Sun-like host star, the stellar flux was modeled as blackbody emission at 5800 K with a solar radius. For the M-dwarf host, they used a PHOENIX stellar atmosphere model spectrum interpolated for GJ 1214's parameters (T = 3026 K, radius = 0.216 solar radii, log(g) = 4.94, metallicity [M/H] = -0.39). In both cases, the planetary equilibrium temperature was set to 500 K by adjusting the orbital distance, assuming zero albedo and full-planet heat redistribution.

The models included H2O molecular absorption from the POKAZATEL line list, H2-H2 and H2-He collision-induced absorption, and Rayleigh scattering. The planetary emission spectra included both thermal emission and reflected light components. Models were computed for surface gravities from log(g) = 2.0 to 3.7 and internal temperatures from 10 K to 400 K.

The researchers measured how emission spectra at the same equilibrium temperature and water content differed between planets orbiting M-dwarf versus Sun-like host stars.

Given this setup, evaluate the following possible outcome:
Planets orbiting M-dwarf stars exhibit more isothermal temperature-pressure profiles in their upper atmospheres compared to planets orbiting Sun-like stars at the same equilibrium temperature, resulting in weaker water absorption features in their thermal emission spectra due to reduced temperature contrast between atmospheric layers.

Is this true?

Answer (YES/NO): NO